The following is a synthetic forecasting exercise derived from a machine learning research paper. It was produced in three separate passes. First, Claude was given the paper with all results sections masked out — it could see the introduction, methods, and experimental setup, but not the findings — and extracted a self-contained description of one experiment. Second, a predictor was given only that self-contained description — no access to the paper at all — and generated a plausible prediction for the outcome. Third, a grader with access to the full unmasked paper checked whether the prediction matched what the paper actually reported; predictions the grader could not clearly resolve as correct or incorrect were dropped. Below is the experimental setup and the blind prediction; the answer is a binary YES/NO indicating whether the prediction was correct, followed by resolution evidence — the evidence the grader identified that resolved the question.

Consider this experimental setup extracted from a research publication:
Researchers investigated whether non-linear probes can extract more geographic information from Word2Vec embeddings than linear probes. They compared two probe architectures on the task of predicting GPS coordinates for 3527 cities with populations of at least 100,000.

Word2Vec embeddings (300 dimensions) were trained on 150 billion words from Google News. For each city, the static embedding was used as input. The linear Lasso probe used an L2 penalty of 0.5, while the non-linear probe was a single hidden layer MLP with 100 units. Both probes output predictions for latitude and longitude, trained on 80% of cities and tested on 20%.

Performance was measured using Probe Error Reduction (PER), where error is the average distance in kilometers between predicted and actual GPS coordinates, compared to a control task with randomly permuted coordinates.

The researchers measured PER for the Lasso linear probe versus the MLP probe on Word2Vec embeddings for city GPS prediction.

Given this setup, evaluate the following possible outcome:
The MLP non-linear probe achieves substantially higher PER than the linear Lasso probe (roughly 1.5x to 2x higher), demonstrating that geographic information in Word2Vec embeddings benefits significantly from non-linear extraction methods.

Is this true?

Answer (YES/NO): NO